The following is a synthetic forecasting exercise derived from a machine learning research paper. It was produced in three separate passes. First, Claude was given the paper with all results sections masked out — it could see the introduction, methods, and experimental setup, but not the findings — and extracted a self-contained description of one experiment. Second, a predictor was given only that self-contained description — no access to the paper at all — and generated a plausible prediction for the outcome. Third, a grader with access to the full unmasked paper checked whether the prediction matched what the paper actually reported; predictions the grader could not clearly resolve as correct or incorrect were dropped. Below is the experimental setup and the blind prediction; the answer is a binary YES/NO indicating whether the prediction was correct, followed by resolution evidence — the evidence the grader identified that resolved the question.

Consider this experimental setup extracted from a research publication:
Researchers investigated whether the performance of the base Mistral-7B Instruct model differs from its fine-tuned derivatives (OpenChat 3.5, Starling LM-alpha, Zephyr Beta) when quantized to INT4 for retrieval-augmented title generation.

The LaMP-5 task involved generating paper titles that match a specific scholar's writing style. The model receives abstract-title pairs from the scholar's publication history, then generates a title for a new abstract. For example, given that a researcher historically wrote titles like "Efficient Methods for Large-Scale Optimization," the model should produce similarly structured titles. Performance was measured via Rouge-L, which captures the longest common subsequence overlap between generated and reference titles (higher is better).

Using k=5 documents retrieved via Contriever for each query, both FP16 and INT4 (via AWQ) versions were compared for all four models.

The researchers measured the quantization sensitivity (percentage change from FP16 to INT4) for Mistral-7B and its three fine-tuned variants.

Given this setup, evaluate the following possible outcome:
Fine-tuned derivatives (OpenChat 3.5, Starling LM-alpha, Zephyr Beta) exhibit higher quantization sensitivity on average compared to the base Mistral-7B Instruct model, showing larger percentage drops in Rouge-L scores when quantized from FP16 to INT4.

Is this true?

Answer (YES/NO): NO